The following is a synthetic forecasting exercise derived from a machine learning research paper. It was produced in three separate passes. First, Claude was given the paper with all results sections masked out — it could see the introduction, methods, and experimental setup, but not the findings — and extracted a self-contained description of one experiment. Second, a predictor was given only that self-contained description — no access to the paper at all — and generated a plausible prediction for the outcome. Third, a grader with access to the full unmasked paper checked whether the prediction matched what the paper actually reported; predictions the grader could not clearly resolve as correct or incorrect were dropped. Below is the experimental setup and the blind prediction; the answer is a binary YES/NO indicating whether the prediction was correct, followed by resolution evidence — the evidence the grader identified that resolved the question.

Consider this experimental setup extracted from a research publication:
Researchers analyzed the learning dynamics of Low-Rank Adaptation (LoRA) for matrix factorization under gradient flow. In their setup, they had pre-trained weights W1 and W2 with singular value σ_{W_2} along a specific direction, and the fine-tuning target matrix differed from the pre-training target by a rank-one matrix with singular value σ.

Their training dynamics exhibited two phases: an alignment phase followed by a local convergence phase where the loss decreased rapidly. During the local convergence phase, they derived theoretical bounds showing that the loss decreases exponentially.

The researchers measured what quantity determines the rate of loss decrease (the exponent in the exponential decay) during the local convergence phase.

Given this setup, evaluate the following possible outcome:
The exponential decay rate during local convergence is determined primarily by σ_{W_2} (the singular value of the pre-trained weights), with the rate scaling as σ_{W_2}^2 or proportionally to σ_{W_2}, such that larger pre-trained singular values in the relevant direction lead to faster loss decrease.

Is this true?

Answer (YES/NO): NO